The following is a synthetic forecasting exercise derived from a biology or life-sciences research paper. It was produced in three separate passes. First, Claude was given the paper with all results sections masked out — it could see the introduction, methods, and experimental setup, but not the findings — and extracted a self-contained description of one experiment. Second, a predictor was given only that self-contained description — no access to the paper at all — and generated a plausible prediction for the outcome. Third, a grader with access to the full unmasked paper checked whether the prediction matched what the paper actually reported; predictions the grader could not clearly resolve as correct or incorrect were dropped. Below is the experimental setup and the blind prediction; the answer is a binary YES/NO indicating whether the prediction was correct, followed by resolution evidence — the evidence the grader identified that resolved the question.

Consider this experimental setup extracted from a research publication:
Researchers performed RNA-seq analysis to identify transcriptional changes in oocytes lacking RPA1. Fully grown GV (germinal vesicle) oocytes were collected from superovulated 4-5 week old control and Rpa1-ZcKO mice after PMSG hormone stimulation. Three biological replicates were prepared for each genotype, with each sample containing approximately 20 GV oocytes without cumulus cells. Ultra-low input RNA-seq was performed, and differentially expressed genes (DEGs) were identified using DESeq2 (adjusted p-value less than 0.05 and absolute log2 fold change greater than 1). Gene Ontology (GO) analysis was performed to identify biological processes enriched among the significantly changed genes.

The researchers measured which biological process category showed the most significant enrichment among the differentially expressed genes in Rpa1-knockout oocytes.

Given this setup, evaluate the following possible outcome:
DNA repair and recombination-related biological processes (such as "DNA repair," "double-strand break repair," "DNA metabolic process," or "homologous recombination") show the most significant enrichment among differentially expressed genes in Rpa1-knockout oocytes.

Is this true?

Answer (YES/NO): NO